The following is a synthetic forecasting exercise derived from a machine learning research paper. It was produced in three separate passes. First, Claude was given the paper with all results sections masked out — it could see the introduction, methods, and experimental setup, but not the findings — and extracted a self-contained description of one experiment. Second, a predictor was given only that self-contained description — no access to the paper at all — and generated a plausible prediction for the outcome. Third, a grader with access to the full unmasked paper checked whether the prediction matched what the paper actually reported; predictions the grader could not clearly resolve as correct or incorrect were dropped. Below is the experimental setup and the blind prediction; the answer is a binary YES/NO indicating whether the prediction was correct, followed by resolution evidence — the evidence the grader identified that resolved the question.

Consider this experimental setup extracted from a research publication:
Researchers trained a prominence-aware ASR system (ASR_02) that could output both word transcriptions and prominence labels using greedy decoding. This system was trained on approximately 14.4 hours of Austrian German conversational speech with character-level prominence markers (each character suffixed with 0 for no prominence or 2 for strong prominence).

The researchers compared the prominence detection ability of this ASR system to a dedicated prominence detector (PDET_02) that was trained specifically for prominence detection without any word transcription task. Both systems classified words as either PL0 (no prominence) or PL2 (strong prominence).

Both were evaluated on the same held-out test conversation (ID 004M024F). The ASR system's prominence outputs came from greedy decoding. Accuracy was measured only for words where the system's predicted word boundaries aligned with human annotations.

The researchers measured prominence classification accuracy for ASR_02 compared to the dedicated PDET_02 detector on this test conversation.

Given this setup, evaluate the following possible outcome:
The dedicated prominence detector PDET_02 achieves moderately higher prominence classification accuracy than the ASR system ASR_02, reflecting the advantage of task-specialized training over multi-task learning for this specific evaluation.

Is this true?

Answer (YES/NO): NO